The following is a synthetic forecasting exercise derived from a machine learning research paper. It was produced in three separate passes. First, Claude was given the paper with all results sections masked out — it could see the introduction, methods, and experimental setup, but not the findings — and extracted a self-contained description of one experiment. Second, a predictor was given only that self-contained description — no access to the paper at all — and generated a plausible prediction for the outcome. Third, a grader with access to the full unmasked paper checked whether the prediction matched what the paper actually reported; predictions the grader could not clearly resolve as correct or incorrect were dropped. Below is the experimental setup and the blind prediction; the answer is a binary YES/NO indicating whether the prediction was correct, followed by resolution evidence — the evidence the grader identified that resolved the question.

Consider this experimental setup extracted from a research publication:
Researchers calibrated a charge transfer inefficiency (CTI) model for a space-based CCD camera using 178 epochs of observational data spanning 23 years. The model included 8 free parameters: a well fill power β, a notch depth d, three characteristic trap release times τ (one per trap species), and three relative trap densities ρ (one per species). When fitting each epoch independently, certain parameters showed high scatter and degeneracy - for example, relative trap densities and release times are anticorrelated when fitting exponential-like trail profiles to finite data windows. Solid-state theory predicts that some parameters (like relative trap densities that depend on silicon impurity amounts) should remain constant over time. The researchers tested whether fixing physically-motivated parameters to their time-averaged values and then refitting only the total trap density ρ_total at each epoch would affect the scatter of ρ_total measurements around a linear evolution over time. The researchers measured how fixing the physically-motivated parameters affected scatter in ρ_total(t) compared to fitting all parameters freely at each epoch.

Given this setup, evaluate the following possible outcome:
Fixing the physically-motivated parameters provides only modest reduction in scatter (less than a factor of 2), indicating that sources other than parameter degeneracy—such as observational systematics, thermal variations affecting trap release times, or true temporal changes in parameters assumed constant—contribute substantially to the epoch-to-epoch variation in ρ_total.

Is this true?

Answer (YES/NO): NO